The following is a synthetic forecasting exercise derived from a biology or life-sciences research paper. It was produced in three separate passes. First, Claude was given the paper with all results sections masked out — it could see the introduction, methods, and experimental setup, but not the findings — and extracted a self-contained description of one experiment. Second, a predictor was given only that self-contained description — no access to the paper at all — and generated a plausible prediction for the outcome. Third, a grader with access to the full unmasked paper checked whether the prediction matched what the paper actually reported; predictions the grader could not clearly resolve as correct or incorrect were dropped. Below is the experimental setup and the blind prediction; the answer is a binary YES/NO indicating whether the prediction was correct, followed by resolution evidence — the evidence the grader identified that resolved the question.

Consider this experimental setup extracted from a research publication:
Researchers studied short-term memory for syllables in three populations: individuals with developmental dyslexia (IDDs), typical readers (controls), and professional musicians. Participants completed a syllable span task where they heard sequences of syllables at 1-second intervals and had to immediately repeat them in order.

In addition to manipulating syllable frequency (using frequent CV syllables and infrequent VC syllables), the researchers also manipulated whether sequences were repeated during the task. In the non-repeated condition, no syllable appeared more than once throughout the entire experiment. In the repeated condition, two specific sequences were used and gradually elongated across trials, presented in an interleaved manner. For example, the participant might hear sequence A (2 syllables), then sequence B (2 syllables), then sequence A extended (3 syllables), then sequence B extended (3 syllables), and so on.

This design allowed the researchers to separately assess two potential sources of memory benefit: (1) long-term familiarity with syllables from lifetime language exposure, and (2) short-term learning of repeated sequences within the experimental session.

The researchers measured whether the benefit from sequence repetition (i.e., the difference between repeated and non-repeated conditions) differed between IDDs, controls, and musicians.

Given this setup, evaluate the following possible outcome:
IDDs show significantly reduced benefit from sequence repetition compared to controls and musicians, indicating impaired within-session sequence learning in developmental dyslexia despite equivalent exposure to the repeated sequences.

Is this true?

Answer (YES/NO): NO